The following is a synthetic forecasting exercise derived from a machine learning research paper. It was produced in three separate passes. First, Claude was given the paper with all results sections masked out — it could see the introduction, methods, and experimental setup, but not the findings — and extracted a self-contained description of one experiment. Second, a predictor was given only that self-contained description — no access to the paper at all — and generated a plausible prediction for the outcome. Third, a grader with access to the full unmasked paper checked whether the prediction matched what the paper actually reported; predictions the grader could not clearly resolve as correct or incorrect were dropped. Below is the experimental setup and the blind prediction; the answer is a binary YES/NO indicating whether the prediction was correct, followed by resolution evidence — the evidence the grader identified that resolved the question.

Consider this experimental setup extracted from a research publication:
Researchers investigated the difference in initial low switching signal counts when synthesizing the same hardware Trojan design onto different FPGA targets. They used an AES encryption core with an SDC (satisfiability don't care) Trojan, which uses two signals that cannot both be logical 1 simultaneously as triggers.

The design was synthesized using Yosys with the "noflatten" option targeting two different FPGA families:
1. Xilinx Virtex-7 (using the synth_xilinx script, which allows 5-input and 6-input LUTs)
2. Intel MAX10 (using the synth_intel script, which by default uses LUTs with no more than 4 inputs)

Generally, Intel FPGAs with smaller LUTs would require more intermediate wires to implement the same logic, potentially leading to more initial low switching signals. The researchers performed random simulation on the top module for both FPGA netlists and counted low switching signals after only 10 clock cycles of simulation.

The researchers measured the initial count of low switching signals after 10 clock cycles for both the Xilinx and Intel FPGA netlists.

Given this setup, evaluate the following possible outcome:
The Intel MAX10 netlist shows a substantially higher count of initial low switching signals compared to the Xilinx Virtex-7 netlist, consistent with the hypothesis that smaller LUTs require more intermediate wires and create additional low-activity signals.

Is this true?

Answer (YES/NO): NO